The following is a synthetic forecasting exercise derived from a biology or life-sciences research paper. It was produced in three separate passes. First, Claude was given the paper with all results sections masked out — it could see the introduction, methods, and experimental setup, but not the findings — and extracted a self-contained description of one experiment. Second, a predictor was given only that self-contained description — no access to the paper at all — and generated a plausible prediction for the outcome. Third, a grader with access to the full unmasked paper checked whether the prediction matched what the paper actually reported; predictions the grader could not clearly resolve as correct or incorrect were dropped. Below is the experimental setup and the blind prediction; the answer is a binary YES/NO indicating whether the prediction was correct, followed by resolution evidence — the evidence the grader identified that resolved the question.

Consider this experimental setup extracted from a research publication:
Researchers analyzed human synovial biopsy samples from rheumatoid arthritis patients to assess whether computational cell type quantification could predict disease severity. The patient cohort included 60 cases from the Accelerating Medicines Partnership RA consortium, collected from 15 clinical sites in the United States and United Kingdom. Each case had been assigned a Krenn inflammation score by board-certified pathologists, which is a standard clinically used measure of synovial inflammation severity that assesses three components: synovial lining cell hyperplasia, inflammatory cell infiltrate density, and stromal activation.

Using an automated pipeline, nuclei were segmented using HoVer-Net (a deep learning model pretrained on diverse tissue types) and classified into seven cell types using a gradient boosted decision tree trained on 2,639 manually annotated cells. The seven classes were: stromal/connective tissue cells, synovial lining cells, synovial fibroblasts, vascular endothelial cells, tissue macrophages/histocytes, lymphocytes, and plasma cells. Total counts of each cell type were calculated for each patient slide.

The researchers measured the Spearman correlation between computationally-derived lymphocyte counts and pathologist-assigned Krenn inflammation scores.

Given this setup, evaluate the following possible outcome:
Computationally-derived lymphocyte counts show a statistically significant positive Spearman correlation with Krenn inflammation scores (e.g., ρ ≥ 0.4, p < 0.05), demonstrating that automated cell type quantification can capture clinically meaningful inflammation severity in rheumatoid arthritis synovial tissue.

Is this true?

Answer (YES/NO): YES